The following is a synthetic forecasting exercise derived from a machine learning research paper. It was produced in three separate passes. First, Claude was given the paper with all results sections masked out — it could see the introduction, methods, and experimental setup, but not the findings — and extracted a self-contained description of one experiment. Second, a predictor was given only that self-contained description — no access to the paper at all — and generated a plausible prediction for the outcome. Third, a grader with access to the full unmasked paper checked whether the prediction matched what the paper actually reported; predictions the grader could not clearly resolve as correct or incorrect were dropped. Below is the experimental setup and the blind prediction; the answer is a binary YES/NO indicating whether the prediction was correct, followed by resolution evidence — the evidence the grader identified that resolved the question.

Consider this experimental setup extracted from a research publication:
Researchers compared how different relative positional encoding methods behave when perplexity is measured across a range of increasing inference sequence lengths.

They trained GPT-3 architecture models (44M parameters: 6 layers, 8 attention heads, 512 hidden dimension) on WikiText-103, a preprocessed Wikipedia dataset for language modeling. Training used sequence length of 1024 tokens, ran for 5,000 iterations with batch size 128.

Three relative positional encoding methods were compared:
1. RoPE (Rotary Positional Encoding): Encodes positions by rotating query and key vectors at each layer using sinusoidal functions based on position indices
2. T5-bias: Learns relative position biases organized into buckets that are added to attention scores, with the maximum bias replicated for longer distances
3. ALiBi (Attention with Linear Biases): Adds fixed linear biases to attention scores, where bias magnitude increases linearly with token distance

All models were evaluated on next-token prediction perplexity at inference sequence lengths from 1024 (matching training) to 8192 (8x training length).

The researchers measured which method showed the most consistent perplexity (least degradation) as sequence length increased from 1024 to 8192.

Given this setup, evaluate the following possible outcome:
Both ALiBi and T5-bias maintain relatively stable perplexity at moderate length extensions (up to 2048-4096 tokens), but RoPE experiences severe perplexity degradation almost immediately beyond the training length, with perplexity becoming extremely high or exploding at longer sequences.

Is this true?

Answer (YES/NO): NO